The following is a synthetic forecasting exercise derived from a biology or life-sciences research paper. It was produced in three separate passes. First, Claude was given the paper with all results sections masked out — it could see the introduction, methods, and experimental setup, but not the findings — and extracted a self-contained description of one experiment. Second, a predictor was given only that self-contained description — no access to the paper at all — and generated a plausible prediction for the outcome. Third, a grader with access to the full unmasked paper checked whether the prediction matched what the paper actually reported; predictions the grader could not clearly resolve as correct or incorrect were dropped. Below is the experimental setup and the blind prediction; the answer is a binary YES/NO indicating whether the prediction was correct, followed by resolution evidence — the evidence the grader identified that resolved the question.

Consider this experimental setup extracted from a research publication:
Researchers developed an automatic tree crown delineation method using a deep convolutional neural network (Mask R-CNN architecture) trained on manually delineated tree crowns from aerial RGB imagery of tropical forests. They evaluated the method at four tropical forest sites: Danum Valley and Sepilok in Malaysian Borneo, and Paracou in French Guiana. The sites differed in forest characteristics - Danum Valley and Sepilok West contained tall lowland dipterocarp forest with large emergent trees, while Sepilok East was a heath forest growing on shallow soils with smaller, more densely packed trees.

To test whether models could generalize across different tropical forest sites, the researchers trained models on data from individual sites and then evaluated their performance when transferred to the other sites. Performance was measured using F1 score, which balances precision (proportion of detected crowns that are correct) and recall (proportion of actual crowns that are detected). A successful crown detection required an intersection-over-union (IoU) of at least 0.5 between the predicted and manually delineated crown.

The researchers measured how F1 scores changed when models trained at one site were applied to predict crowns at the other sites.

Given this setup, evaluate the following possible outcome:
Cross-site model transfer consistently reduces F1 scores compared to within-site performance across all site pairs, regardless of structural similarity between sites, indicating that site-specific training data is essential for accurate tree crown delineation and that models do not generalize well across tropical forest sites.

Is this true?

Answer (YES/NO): NO